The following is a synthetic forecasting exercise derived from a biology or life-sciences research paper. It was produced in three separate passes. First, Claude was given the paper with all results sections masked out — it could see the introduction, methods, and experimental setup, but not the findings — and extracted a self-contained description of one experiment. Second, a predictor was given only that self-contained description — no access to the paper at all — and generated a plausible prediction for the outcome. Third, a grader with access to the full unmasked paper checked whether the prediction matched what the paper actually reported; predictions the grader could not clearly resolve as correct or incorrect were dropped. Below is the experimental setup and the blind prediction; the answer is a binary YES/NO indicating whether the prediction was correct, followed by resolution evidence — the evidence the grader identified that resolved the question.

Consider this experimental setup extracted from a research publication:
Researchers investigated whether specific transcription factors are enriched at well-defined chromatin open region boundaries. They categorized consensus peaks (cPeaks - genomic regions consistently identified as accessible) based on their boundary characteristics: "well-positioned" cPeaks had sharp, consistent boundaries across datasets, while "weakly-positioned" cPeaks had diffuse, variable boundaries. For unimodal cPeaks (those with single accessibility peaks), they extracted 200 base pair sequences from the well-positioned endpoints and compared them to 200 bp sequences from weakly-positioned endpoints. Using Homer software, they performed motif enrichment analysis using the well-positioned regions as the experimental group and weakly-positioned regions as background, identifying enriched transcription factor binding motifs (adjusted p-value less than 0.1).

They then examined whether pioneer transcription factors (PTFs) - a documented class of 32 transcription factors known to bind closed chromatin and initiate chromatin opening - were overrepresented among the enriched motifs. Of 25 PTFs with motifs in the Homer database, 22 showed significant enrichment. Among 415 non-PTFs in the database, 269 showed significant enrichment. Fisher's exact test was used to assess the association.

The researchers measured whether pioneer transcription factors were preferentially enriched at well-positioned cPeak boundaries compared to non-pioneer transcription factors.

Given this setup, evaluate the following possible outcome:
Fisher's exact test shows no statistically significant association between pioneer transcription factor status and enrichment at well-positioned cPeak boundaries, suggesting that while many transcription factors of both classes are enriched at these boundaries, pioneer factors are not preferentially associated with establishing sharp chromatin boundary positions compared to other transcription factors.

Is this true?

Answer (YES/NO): NO